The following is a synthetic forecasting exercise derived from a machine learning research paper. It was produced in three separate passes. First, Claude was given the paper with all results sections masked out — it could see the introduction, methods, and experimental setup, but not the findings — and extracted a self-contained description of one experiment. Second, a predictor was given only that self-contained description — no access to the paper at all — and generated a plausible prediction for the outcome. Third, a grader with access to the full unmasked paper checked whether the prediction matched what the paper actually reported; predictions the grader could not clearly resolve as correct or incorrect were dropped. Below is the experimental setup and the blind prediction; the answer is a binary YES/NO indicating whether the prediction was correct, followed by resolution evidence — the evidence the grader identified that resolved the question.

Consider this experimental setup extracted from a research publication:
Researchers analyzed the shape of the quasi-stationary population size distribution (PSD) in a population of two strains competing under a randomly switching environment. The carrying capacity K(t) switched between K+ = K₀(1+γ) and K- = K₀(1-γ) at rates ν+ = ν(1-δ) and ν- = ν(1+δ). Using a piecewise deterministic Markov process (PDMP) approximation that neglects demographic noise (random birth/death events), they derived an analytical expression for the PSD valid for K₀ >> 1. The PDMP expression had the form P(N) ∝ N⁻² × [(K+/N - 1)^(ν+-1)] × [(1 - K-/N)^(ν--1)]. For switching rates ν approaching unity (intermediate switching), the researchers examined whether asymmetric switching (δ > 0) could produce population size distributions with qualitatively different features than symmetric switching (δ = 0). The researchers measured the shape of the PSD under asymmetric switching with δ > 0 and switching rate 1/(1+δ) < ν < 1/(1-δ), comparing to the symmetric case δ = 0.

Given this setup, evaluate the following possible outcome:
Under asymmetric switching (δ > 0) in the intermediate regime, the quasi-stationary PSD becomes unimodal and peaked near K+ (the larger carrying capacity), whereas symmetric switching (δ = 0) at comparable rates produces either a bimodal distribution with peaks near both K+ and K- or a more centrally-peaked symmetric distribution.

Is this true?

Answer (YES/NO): NO